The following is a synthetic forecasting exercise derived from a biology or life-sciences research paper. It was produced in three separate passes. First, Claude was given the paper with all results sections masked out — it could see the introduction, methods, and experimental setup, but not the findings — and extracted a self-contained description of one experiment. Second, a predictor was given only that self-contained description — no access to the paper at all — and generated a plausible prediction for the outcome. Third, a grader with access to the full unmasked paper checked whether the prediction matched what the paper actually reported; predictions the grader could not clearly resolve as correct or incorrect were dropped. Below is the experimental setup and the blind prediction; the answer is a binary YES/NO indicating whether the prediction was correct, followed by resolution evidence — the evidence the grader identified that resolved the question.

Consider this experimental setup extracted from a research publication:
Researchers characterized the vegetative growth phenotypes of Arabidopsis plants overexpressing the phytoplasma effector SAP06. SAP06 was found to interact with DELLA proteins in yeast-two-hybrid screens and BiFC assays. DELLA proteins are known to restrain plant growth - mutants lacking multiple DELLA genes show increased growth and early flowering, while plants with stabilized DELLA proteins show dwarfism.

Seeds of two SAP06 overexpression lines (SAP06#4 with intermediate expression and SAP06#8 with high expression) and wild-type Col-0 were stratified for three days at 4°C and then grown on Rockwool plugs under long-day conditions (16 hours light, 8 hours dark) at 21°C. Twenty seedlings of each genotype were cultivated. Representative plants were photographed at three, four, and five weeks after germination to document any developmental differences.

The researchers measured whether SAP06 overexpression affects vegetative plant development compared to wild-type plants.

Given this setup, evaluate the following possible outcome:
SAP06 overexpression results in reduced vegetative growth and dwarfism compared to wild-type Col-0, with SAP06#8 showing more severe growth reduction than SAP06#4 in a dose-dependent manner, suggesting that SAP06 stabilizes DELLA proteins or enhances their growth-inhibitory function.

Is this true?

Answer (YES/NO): YES